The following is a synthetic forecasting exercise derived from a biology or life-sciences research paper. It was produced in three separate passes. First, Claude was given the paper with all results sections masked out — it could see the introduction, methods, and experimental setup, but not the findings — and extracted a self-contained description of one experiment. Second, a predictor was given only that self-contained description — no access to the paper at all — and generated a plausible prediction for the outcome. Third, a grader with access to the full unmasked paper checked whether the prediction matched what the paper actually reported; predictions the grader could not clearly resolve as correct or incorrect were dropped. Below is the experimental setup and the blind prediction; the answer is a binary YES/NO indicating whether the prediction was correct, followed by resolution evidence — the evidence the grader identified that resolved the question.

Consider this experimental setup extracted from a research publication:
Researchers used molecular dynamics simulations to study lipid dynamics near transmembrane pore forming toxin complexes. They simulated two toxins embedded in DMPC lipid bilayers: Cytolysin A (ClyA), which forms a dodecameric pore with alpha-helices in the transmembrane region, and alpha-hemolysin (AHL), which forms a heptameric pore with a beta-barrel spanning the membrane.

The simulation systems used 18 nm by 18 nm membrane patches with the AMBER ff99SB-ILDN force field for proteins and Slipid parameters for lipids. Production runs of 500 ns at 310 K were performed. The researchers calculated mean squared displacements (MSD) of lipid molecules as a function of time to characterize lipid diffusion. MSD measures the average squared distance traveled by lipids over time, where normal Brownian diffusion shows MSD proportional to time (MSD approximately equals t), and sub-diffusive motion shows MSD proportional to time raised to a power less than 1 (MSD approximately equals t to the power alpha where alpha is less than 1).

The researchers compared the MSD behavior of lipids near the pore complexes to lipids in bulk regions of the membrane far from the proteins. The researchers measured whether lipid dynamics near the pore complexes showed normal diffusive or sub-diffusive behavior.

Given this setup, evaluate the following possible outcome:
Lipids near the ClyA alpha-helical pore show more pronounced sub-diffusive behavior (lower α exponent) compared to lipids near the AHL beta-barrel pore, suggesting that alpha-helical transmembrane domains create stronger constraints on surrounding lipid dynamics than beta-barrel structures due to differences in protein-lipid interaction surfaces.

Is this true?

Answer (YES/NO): YES